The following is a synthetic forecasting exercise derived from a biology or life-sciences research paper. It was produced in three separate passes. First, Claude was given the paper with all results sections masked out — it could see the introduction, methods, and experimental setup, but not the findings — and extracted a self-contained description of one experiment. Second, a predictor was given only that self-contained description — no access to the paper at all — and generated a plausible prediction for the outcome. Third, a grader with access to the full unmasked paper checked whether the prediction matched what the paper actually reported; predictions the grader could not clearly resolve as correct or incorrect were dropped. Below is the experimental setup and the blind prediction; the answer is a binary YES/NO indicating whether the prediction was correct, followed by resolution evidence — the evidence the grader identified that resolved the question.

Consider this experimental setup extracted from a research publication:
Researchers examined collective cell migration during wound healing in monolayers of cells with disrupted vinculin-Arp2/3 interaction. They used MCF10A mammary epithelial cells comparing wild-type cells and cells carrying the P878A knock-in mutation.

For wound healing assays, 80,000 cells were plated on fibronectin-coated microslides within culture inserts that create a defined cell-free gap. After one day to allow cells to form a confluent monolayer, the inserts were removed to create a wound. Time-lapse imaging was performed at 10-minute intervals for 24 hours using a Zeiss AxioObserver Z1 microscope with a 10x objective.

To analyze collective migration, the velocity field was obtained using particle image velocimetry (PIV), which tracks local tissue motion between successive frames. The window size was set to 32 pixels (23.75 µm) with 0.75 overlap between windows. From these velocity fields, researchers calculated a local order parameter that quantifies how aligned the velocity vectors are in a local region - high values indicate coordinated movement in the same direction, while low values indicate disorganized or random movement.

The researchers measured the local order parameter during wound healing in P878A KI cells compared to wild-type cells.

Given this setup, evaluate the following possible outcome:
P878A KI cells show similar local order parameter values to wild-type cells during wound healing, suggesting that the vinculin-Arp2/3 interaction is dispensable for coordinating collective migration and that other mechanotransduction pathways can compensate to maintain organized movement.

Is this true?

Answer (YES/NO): NO